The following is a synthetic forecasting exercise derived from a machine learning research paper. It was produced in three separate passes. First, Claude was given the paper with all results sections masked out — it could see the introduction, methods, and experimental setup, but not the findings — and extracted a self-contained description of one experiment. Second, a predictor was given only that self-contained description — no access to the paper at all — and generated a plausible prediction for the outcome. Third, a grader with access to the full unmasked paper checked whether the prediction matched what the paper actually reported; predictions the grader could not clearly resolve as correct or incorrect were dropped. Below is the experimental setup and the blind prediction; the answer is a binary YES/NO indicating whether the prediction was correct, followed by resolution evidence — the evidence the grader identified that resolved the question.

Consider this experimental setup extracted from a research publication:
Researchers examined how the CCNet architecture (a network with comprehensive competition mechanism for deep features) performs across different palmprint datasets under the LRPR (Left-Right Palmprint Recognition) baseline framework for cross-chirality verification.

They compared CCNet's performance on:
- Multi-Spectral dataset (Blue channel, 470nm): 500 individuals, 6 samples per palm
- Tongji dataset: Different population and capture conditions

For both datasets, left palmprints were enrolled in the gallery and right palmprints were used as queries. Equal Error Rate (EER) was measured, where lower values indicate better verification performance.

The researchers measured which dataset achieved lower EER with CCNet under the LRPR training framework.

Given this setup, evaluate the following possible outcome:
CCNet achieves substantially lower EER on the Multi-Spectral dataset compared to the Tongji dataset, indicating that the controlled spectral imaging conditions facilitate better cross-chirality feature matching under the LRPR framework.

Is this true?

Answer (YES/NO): NO